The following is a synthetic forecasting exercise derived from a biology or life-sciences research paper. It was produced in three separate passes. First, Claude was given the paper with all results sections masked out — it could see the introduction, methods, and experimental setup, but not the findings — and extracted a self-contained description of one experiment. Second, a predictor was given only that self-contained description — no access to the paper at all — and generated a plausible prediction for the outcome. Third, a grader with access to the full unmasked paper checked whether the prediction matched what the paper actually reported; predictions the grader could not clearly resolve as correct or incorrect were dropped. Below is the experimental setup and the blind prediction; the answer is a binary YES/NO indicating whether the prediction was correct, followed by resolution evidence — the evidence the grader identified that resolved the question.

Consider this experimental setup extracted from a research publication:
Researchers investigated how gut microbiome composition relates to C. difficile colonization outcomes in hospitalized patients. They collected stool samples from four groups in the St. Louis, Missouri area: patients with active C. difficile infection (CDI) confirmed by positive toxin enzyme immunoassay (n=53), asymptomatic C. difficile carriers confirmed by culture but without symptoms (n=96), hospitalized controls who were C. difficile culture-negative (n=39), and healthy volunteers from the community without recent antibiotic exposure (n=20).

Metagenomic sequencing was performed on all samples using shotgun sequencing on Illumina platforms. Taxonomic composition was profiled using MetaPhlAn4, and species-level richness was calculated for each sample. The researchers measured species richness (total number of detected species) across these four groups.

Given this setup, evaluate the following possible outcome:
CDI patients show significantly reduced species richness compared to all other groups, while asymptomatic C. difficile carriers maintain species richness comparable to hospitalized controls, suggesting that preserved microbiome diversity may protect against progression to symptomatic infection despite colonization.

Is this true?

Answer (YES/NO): NO